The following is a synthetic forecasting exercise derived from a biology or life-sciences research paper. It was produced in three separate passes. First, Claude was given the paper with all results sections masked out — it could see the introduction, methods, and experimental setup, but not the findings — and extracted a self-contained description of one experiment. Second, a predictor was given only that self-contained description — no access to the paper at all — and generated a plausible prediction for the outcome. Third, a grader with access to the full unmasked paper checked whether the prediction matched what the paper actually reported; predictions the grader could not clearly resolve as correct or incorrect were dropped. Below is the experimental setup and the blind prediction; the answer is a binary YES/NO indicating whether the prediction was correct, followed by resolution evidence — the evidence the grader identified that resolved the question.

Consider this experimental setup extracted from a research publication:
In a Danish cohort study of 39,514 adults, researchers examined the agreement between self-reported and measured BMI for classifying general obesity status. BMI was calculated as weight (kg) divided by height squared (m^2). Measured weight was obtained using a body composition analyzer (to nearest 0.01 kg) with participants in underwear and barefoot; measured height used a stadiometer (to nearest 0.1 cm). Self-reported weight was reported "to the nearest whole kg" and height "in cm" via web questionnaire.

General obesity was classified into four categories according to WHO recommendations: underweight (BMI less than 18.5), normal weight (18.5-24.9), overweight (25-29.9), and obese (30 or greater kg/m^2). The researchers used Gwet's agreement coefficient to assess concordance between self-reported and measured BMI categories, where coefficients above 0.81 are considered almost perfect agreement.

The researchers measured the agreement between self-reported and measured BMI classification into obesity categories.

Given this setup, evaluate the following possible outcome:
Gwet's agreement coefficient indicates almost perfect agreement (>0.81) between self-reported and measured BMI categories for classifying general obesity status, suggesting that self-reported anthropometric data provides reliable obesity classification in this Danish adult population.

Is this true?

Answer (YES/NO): YES